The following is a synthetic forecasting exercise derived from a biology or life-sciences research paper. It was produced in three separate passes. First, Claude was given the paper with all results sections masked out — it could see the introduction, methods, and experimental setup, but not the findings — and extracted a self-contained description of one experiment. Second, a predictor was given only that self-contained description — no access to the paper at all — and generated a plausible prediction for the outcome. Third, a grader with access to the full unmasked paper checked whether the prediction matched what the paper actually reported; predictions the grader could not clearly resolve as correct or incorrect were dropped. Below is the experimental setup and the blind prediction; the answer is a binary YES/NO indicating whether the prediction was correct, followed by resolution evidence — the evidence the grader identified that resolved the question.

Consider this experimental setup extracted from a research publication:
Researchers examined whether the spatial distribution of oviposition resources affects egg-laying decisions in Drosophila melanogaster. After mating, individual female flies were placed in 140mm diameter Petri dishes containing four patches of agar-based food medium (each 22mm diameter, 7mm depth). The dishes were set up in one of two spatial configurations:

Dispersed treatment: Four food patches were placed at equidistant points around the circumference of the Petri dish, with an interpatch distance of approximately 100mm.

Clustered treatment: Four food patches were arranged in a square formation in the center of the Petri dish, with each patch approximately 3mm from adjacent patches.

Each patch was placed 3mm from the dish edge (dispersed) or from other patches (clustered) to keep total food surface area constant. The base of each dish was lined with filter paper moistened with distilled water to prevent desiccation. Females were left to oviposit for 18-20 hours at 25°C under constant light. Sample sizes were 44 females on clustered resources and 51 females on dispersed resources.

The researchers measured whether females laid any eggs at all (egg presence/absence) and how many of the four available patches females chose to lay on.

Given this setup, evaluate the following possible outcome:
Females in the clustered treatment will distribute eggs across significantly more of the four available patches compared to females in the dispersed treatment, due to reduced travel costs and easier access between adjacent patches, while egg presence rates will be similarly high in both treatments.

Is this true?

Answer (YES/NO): NO